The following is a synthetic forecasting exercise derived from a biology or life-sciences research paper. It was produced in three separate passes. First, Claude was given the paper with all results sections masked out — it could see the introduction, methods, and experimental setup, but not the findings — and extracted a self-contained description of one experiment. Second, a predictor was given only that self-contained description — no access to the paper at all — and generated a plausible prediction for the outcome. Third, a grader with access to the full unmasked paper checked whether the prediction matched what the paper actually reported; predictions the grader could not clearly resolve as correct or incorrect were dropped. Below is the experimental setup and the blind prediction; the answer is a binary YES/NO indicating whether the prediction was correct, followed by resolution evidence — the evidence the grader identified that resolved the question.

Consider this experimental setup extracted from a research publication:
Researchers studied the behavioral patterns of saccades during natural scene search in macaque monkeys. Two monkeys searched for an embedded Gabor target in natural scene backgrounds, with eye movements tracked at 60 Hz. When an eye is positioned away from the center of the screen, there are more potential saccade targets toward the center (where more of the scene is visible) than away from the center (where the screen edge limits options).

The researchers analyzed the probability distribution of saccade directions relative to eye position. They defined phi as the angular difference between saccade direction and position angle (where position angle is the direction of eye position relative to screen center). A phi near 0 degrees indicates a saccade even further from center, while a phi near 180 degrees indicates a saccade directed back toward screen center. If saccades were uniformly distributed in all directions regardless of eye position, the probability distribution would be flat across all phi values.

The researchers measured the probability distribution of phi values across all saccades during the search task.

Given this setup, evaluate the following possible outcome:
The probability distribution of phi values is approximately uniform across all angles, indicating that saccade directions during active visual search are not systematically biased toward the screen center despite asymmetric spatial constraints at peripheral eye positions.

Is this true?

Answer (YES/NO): NO